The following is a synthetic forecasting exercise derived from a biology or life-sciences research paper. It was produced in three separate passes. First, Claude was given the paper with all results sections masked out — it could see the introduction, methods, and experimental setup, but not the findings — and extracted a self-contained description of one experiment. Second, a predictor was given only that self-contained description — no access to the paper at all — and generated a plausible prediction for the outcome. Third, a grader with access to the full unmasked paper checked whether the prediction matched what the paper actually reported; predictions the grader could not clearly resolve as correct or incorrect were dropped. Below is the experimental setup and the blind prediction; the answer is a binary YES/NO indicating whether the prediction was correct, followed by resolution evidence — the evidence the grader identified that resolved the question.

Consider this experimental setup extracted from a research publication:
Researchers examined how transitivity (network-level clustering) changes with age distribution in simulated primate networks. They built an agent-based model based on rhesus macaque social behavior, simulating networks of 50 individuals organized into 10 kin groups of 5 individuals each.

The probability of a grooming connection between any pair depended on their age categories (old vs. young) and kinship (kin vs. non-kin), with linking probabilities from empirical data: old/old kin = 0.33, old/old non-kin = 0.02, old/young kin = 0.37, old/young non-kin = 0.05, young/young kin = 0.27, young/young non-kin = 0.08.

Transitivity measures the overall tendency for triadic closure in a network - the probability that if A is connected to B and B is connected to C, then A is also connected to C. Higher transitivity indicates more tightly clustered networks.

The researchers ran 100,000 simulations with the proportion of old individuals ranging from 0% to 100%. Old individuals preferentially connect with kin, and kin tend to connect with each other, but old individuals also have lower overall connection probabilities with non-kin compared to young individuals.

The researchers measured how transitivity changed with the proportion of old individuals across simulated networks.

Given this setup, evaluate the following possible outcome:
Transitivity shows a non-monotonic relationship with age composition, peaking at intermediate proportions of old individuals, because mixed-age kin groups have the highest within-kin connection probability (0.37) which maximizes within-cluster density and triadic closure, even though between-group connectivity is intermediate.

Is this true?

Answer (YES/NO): NO